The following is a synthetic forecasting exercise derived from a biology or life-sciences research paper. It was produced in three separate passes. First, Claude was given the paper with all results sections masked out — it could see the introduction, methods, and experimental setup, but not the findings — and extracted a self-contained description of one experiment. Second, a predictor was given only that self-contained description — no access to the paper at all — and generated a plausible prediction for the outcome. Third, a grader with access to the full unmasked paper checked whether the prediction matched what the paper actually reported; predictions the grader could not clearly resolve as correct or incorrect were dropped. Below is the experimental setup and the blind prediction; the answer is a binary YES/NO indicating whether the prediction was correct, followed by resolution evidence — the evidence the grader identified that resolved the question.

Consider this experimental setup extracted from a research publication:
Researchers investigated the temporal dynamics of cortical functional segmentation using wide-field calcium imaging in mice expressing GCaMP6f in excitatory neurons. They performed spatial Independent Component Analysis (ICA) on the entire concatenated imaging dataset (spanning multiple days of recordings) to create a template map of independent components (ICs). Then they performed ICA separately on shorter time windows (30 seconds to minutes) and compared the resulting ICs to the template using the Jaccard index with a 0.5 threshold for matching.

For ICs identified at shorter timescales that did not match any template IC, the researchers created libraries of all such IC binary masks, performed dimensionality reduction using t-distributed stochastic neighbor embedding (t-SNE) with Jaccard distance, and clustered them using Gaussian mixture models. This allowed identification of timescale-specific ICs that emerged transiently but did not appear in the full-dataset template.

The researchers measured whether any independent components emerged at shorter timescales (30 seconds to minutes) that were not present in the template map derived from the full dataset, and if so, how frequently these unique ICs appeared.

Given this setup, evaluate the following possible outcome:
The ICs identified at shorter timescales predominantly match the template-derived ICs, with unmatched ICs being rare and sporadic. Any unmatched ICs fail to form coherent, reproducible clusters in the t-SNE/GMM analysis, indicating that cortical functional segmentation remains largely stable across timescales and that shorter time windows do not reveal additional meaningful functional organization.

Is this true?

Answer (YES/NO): NO